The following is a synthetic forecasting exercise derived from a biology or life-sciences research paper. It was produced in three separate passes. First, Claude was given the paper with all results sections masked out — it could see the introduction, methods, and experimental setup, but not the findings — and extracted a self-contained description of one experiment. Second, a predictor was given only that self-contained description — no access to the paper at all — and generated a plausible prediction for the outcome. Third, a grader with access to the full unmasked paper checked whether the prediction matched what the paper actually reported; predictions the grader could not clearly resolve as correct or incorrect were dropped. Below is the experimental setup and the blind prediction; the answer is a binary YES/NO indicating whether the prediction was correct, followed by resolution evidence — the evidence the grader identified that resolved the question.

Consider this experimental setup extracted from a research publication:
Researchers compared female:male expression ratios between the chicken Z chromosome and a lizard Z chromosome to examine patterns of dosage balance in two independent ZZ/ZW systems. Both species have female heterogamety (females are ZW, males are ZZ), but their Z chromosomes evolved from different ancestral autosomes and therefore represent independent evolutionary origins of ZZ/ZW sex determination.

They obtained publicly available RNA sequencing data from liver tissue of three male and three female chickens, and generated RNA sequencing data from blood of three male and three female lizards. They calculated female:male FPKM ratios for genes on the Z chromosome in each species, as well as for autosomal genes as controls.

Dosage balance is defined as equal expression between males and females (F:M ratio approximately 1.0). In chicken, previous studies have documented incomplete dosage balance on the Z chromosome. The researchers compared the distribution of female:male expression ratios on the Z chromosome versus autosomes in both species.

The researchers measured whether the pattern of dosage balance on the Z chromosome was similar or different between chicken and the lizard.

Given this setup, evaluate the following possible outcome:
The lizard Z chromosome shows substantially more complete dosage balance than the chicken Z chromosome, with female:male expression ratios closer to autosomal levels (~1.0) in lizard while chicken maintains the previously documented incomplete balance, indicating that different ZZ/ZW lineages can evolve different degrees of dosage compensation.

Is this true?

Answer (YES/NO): NO